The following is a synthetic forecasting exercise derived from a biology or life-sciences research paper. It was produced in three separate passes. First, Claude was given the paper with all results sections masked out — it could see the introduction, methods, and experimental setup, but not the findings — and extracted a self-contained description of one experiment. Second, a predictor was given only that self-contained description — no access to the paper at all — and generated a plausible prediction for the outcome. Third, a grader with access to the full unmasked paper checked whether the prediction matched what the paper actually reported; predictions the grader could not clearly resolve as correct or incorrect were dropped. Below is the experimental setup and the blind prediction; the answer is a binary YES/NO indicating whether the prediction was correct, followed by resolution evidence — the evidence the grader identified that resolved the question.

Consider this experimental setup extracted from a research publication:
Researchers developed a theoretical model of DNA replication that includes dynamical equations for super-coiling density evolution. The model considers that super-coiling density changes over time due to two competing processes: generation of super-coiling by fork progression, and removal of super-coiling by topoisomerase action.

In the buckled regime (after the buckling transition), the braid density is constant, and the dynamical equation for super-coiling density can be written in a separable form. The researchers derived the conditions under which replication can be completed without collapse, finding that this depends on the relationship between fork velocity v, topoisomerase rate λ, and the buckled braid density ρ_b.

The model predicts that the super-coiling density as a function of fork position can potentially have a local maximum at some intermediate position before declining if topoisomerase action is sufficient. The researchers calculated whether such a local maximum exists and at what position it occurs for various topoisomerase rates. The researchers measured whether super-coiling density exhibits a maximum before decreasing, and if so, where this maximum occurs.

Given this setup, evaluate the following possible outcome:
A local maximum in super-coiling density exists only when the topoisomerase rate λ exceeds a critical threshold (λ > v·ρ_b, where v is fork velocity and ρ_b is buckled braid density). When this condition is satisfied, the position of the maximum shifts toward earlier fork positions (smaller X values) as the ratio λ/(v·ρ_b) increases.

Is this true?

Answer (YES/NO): NO